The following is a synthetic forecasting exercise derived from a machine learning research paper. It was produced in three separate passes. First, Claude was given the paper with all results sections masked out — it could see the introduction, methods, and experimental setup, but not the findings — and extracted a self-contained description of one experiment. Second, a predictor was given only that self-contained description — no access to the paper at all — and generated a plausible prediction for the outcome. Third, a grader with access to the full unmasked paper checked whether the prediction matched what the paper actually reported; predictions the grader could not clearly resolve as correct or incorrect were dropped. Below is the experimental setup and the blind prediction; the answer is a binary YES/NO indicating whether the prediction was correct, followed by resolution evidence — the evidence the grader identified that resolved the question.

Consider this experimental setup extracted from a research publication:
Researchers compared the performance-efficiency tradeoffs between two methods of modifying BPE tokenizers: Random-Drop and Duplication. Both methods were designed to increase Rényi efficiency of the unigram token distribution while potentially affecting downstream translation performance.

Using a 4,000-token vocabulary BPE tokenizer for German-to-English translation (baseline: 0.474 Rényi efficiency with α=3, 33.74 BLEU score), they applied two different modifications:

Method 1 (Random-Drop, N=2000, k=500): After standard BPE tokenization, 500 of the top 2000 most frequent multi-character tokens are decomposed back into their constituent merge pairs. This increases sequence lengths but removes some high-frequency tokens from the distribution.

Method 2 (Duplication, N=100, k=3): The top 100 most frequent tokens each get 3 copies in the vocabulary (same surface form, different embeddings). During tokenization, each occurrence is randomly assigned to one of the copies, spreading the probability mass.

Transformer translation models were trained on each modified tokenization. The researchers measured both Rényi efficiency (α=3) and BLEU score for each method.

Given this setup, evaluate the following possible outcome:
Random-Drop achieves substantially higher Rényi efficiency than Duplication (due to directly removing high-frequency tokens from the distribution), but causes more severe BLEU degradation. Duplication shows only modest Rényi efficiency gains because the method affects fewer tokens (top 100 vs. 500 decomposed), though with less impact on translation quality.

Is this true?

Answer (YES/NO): NO